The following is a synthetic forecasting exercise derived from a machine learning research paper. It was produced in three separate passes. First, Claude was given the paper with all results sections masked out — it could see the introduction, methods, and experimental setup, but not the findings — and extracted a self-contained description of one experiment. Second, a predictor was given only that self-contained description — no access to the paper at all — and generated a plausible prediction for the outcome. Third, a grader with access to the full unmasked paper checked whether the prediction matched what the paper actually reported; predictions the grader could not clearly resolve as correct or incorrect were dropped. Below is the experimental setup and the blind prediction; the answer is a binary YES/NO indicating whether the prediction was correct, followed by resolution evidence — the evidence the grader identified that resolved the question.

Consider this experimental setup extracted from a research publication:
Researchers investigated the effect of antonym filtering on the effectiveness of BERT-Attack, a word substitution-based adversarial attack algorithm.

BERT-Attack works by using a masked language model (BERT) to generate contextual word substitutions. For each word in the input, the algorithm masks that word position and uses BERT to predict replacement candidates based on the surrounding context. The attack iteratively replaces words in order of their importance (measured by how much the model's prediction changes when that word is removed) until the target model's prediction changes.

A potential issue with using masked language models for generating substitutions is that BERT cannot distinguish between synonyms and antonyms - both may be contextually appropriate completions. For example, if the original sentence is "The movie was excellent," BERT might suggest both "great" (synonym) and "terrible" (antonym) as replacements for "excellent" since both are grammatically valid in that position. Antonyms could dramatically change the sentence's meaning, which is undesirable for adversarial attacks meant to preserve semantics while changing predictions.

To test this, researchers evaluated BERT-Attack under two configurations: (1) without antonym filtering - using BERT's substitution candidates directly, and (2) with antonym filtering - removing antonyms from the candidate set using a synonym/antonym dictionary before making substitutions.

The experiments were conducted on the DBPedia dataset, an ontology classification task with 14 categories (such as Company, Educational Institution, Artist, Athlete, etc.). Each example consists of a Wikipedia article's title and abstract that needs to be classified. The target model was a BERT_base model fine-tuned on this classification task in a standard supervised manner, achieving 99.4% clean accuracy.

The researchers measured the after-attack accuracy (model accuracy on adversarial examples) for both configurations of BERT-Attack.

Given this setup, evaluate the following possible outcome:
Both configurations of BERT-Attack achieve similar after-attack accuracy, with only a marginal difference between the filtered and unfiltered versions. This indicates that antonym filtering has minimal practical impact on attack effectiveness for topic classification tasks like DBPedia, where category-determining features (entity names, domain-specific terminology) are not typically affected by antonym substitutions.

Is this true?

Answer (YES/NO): NO